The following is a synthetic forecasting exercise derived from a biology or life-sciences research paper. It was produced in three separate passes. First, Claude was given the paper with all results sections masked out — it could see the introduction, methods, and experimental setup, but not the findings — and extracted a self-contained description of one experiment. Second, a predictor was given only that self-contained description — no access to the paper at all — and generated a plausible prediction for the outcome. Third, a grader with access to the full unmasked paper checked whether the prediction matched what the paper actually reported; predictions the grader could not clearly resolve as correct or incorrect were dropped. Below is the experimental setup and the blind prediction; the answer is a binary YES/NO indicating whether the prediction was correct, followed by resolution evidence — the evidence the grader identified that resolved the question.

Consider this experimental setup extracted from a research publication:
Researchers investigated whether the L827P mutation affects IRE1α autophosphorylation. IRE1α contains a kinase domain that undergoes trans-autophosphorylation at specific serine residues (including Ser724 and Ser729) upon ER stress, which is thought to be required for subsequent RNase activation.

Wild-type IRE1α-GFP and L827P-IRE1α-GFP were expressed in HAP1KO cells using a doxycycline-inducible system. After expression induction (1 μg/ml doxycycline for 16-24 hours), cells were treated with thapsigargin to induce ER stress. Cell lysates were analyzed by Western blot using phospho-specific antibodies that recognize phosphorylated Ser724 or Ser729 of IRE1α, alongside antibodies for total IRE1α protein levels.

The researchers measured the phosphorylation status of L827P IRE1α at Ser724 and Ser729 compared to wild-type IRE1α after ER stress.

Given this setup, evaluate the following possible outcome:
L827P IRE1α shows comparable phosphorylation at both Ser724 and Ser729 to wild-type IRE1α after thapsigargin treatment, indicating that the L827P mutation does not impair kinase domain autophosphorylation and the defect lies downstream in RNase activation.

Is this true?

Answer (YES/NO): NO